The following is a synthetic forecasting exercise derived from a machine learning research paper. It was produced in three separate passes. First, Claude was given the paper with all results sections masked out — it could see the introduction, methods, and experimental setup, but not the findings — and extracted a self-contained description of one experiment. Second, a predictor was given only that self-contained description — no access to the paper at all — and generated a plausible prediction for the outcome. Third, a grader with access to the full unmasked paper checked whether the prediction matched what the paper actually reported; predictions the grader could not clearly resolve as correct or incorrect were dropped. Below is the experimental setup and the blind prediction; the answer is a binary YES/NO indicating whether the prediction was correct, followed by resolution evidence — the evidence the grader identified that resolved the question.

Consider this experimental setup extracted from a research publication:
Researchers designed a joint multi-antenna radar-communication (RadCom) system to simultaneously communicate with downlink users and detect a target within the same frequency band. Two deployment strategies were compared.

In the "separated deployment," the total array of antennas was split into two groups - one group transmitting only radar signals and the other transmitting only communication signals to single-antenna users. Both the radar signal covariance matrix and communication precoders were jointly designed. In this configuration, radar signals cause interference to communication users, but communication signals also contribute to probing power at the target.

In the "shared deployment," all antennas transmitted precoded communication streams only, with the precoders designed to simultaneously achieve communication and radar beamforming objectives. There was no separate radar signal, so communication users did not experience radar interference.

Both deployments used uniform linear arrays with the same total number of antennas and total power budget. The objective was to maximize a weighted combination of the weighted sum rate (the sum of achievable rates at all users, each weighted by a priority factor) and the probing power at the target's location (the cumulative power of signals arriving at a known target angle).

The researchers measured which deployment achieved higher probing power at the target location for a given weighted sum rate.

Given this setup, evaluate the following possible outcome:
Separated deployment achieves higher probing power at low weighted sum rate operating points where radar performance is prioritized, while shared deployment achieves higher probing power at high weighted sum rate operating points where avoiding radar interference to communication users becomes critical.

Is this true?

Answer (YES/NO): NO